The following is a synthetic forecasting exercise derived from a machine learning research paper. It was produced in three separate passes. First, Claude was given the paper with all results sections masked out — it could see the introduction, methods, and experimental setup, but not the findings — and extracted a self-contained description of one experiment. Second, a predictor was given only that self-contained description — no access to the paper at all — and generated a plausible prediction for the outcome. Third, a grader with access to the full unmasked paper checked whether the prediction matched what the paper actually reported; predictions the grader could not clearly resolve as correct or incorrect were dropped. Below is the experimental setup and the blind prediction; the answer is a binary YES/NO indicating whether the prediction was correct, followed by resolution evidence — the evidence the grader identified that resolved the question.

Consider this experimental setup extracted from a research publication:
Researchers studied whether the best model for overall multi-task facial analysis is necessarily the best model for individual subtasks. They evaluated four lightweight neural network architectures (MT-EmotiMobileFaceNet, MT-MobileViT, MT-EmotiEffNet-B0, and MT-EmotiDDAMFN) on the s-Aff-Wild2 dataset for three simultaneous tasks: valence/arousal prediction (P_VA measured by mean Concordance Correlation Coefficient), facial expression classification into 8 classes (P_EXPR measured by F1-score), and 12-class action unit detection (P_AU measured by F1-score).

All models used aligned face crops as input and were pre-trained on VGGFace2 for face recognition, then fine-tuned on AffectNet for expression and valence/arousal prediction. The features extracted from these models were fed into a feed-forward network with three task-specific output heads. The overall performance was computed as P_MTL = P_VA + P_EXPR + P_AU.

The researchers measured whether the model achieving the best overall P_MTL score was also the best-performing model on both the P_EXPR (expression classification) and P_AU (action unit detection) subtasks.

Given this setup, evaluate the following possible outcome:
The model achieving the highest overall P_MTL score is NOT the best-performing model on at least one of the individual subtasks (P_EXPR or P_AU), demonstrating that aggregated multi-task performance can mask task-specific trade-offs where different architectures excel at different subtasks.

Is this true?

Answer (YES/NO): YES